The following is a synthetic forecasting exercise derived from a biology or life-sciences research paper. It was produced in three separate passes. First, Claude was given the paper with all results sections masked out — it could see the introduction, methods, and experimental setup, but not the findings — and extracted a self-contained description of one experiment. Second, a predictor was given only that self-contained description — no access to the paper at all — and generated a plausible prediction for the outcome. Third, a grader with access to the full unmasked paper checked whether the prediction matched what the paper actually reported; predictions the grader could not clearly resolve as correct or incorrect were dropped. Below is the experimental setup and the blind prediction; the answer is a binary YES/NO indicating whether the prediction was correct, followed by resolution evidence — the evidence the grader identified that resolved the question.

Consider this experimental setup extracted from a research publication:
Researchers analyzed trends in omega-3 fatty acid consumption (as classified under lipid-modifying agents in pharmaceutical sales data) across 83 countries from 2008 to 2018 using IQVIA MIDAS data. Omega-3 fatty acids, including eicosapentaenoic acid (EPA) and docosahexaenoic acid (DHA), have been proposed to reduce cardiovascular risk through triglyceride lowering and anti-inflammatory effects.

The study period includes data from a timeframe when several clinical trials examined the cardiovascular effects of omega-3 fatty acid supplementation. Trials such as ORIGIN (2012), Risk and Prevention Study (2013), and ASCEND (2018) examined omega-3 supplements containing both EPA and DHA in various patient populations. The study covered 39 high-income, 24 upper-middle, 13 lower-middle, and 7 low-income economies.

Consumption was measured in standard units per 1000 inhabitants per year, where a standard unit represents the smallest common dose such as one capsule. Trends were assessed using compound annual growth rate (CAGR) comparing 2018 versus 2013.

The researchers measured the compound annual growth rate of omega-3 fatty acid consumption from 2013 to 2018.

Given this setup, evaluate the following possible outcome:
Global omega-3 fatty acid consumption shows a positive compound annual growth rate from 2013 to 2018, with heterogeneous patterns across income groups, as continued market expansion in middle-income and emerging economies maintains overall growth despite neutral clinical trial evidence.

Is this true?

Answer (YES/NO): NO